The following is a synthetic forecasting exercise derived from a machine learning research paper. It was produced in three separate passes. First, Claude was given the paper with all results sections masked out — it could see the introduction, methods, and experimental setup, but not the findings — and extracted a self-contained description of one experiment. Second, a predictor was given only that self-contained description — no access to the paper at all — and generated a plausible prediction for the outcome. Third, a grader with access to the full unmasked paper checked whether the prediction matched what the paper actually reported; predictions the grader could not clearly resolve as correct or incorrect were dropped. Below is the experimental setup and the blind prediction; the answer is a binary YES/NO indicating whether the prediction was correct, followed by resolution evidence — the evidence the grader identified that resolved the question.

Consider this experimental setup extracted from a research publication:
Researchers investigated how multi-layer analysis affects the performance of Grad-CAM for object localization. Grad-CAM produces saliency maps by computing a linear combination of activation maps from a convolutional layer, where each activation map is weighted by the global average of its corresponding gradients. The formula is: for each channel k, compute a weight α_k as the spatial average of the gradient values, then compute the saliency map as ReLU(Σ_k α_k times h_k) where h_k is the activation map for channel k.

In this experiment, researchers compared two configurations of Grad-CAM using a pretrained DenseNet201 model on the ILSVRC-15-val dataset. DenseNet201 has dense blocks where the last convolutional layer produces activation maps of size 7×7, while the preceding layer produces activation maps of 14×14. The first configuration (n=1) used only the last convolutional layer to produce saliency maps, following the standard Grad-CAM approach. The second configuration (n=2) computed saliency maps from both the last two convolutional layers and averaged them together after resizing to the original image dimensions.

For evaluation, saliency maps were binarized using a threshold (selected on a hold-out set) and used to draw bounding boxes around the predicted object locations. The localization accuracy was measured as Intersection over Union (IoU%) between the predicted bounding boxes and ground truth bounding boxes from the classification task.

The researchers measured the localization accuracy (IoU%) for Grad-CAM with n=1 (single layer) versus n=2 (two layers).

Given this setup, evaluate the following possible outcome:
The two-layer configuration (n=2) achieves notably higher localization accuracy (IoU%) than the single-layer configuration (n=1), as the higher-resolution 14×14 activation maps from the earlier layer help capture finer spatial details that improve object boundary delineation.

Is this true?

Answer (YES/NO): NO